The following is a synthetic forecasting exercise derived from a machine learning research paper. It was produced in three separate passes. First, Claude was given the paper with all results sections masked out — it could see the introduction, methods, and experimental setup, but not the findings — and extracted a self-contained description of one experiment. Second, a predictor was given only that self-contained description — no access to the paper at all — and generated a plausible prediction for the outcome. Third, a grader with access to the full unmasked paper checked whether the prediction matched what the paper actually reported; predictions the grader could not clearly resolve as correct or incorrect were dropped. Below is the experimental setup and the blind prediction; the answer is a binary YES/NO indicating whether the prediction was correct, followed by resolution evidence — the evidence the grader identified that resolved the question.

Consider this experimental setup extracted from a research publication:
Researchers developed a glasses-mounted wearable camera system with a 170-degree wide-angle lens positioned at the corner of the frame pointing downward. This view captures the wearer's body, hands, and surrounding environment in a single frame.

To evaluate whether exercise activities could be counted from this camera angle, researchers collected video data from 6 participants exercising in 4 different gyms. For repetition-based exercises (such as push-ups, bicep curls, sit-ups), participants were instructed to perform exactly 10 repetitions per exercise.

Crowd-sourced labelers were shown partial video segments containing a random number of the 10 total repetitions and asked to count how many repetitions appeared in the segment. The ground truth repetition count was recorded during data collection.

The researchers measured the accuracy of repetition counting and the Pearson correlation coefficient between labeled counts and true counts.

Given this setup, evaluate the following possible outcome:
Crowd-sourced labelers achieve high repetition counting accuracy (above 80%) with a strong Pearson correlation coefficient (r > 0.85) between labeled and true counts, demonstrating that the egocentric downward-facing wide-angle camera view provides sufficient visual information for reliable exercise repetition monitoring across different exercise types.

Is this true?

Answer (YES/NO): NO